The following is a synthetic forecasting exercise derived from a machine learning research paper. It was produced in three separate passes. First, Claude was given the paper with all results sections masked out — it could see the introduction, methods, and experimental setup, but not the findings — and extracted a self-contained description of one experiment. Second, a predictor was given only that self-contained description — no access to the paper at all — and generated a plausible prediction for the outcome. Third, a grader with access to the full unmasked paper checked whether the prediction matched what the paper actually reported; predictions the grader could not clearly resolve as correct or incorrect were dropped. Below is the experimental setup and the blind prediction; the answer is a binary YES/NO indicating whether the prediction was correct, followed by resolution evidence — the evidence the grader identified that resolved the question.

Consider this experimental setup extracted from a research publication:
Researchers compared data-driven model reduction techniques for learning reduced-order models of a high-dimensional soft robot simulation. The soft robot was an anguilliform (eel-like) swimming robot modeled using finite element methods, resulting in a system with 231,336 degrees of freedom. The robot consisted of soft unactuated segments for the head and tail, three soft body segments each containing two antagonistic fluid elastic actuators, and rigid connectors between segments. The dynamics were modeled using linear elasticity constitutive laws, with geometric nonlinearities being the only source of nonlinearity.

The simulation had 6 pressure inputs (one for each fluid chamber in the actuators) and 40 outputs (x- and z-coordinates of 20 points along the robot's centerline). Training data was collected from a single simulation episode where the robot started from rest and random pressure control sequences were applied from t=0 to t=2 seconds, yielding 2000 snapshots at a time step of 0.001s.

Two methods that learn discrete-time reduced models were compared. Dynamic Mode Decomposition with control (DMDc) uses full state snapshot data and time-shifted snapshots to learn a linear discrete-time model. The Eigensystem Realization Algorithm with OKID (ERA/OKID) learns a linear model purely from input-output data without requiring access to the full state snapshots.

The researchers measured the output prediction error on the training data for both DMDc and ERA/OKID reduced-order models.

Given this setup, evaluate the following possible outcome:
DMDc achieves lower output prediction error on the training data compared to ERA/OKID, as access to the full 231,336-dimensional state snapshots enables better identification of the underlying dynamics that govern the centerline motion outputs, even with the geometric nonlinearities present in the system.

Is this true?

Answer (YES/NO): NO